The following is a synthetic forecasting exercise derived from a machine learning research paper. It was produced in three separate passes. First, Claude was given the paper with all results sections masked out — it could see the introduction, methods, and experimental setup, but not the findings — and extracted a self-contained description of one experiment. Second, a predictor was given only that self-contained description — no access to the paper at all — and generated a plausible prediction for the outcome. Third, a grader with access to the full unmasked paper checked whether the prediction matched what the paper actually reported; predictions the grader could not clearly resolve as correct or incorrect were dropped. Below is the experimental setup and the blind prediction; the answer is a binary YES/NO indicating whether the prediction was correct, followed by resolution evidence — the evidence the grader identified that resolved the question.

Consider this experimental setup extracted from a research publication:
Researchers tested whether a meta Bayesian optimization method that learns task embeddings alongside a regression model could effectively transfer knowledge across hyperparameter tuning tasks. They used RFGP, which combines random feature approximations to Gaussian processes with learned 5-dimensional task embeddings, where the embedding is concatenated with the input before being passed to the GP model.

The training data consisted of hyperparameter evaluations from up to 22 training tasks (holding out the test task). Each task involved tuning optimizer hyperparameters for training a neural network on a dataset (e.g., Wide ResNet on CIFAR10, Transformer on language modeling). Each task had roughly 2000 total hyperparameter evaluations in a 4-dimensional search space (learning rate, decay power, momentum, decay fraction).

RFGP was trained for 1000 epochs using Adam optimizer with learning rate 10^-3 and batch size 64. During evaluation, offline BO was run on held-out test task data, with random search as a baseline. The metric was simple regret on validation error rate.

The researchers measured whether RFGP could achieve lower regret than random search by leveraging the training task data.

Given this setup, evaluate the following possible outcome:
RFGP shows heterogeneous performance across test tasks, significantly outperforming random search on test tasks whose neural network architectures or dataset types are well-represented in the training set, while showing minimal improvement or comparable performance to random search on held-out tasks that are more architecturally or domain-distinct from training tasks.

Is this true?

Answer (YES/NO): NO